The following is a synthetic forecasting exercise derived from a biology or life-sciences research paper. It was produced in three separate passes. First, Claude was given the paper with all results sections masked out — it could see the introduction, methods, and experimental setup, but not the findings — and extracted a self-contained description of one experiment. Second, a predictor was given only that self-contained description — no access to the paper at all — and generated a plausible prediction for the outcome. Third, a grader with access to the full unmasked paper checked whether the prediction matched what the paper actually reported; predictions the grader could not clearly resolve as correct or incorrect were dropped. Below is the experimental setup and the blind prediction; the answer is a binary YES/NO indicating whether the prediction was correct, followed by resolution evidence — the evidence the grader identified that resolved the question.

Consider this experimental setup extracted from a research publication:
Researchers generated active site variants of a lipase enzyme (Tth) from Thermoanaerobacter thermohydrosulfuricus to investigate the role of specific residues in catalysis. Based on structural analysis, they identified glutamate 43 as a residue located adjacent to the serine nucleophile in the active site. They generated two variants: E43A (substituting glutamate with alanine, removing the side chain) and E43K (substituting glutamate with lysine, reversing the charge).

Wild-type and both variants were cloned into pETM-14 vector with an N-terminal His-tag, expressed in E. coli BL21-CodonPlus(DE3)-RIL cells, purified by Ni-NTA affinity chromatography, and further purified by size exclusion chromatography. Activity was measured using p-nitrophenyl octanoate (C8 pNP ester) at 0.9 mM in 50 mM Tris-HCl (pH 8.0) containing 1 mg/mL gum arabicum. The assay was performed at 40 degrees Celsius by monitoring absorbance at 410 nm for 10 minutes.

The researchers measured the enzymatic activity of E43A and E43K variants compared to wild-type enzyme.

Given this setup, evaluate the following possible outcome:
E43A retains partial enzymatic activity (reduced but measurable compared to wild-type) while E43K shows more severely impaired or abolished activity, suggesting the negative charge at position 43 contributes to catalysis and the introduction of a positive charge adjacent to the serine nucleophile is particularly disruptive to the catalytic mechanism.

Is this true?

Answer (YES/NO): YES